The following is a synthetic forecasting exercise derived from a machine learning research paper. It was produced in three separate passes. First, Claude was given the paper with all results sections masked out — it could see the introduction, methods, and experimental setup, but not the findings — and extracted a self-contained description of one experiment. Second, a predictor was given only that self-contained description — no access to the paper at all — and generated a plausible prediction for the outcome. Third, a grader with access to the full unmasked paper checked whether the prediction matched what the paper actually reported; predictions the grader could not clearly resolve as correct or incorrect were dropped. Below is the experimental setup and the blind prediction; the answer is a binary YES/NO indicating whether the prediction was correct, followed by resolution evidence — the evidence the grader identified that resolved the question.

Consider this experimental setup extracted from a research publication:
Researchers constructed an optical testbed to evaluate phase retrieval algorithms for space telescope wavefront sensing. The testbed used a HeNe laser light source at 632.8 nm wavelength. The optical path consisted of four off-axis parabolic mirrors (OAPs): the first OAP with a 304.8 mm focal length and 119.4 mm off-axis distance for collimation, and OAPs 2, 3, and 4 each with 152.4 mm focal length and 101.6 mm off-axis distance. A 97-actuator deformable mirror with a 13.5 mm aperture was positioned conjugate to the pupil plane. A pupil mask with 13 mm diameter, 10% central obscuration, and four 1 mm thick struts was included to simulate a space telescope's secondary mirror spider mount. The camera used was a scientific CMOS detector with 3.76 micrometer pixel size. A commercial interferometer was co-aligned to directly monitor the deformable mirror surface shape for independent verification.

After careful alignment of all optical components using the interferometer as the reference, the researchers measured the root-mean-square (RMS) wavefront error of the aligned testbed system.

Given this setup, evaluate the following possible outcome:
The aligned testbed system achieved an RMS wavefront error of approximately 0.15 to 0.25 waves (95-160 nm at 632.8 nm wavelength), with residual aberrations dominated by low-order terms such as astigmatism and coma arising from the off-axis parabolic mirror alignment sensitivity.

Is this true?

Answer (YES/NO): NO